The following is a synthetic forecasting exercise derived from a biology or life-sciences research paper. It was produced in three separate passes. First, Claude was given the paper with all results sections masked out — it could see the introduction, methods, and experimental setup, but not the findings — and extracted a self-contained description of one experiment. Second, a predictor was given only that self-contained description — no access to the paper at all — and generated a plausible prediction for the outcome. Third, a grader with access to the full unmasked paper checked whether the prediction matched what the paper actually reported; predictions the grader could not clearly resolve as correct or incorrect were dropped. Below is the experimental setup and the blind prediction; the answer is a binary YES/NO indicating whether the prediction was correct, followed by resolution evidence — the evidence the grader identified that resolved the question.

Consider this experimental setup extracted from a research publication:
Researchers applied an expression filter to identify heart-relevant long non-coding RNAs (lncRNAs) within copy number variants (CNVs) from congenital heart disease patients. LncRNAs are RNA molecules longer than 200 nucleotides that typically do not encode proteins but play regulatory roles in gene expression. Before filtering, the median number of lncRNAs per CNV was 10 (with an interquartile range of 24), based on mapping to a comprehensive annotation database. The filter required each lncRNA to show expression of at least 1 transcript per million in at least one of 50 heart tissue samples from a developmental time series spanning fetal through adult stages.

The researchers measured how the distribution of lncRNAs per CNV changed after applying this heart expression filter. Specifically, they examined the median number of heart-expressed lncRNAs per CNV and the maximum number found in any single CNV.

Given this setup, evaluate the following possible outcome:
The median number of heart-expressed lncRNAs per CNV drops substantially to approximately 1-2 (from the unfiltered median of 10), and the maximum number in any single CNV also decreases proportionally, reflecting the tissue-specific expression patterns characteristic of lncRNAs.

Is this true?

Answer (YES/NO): YES